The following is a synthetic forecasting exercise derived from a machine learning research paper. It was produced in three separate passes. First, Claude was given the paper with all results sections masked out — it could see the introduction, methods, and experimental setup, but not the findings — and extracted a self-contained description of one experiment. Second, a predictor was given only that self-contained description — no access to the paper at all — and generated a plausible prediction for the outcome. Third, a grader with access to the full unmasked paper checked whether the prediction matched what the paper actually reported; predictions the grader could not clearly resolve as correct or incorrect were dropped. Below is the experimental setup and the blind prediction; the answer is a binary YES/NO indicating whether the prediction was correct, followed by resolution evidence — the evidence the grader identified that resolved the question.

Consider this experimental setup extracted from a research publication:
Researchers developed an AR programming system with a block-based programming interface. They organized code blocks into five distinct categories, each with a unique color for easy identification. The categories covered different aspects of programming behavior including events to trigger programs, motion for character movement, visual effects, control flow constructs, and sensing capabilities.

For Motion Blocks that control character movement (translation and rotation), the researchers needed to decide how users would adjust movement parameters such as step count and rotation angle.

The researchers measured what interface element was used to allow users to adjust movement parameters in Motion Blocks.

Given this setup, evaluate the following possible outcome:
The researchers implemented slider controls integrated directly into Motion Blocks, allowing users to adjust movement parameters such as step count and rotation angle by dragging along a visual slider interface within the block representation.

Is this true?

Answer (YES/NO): YES